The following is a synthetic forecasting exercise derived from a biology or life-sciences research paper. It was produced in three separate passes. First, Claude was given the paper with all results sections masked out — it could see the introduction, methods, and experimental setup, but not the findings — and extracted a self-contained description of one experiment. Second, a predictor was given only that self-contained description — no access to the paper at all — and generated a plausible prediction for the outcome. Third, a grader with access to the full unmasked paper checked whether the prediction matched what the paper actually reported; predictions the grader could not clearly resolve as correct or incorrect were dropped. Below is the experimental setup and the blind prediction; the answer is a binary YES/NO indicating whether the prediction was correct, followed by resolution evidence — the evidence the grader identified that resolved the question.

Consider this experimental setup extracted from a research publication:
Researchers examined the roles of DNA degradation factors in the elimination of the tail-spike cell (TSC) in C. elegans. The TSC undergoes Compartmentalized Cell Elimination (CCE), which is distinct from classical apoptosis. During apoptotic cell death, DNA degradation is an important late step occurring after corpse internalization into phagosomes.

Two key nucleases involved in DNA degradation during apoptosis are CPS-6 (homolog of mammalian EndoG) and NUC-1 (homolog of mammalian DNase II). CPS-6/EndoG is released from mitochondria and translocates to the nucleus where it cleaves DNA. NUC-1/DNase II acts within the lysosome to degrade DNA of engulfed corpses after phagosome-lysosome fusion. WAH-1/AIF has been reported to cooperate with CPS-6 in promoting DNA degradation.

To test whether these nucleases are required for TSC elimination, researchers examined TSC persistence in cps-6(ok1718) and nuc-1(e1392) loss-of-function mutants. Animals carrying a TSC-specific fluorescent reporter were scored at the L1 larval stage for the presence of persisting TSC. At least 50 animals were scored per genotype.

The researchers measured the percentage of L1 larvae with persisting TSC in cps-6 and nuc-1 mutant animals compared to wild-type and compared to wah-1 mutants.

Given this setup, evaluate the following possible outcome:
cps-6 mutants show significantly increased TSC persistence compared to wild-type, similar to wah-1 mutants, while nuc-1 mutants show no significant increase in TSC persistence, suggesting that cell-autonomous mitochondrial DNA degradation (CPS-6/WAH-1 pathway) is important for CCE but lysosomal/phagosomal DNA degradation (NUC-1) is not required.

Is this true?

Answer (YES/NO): NO